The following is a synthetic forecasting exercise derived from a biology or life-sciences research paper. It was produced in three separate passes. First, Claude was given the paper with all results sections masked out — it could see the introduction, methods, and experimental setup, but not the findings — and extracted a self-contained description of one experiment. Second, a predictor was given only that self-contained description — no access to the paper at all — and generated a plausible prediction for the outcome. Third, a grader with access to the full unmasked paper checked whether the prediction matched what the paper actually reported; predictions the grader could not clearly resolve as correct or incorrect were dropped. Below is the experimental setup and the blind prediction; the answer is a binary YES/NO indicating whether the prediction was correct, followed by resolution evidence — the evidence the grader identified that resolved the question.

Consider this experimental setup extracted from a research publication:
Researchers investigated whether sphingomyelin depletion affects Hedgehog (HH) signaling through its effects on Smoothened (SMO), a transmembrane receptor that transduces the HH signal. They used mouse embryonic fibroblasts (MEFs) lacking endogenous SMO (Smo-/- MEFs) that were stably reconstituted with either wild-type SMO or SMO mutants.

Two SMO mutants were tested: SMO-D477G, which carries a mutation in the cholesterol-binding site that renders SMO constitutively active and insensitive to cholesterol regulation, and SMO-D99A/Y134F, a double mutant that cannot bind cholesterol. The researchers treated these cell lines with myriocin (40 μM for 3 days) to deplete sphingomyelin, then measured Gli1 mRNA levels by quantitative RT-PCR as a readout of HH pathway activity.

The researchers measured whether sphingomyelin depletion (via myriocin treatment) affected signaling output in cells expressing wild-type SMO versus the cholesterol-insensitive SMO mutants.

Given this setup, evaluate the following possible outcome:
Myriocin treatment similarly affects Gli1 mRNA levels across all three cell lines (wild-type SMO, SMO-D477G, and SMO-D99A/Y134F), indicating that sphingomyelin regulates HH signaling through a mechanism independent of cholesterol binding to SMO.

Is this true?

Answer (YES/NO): NO